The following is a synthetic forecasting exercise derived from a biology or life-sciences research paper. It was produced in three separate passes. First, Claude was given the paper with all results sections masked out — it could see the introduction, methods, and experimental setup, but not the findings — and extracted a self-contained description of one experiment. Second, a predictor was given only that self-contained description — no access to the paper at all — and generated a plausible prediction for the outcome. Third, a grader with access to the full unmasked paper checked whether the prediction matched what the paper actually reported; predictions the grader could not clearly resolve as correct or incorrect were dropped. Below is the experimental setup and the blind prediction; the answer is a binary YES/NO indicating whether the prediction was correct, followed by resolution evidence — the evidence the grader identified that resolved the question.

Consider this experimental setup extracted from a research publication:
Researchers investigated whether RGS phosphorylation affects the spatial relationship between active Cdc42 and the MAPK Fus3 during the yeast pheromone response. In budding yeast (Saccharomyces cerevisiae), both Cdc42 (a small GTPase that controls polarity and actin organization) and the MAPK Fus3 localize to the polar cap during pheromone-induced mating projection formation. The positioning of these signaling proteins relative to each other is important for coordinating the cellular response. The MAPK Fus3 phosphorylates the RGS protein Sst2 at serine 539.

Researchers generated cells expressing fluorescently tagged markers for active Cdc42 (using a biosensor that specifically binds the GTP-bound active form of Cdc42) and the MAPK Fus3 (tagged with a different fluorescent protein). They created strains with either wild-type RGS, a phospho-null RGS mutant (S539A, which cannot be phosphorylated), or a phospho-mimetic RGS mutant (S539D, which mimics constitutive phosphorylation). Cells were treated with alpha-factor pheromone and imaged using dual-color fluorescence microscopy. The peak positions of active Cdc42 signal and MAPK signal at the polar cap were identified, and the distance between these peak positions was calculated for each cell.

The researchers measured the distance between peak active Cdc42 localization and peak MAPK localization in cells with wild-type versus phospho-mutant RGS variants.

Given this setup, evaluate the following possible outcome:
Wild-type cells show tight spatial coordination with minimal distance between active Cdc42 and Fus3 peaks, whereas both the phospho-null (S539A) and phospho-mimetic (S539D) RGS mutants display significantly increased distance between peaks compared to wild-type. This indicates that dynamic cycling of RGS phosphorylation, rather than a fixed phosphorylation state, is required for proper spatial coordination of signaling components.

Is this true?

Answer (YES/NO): NO